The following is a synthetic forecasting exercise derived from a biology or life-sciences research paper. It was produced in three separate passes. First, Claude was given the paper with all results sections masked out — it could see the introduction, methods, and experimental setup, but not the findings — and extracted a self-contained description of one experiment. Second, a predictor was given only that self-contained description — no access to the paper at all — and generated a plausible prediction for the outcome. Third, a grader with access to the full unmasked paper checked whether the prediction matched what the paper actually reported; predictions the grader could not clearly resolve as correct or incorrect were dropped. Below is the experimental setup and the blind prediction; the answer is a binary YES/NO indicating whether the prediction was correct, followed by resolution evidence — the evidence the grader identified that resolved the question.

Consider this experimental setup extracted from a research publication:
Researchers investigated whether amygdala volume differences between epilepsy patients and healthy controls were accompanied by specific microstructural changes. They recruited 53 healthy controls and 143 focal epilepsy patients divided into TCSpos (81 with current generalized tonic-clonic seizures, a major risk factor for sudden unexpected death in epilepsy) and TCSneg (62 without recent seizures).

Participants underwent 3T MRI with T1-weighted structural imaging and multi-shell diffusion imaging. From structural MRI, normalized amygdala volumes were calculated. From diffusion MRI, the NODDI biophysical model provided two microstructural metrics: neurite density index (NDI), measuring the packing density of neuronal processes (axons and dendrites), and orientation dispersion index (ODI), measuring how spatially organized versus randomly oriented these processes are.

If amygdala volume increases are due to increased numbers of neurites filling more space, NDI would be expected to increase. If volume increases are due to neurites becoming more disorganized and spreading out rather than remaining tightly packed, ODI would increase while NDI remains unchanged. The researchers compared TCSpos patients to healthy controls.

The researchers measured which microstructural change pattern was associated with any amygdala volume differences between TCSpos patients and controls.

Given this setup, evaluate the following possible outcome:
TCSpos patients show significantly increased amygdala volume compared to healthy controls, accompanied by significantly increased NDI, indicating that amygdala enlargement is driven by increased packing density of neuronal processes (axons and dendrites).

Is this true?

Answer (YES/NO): NO